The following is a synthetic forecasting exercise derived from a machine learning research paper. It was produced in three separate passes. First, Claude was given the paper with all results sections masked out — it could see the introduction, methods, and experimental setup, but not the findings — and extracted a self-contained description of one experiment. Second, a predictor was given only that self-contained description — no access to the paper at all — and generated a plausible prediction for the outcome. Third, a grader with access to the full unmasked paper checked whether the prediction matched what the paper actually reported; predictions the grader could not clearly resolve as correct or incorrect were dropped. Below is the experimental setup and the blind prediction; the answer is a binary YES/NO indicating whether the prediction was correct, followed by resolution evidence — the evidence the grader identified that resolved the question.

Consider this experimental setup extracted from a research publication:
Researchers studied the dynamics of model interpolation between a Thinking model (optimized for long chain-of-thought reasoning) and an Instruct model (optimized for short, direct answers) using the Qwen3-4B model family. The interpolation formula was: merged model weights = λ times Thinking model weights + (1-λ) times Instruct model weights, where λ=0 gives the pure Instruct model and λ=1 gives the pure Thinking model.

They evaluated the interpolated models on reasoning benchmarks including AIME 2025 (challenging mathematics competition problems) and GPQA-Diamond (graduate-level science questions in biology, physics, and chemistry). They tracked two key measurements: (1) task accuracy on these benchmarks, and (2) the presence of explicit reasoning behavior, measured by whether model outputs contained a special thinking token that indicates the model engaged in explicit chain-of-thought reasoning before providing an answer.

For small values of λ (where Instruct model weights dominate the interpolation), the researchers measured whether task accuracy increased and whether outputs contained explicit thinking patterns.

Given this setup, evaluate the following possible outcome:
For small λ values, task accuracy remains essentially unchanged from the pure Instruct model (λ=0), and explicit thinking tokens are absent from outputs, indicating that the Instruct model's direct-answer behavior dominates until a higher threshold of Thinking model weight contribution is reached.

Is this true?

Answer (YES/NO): NO